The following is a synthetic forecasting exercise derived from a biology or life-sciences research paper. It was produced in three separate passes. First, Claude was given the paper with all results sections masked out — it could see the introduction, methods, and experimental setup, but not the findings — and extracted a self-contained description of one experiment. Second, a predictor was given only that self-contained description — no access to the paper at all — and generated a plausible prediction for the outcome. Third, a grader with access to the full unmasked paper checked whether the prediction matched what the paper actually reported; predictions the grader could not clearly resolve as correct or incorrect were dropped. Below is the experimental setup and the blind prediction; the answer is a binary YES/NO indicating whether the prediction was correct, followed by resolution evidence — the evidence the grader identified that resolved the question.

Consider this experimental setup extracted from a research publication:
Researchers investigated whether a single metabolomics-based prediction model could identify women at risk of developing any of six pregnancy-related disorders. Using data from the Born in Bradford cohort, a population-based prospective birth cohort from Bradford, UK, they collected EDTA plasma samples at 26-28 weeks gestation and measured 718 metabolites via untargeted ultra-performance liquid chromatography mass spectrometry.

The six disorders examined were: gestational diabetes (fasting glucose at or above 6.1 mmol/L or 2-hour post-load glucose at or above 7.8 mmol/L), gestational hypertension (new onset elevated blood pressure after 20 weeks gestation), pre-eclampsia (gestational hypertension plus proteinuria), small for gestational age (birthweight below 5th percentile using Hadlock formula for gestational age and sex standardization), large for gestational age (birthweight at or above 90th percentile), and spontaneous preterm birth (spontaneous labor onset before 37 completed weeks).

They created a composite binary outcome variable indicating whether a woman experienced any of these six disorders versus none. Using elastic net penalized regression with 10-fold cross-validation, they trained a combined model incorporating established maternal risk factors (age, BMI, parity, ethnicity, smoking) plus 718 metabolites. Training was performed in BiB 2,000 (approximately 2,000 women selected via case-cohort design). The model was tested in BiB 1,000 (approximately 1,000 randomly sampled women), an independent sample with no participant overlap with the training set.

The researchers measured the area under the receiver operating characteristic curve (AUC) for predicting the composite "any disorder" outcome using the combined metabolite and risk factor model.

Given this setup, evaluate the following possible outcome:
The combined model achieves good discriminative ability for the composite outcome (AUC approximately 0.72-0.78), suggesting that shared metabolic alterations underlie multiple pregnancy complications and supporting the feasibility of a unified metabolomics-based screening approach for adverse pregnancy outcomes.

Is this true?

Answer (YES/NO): NO